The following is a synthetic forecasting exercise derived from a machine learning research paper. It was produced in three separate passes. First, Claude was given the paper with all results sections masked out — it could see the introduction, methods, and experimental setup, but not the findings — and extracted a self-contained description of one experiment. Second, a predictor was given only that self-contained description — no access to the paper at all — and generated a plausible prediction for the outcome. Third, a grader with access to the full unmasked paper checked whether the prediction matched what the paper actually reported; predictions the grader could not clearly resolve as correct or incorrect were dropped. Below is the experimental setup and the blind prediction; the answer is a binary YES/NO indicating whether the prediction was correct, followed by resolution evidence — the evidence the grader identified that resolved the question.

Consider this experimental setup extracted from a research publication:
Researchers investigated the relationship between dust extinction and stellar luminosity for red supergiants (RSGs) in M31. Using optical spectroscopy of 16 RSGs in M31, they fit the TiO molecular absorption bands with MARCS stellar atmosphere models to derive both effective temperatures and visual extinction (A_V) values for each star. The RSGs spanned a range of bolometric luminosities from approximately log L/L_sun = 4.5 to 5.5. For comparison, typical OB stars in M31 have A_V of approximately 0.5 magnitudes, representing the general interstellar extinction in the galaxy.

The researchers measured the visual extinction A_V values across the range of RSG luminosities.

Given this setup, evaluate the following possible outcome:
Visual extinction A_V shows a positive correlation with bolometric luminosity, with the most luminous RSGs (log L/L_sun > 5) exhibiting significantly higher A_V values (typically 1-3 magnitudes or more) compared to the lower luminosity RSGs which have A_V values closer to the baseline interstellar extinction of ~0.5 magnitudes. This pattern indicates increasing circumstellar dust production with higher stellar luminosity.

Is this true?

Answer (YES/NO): YES